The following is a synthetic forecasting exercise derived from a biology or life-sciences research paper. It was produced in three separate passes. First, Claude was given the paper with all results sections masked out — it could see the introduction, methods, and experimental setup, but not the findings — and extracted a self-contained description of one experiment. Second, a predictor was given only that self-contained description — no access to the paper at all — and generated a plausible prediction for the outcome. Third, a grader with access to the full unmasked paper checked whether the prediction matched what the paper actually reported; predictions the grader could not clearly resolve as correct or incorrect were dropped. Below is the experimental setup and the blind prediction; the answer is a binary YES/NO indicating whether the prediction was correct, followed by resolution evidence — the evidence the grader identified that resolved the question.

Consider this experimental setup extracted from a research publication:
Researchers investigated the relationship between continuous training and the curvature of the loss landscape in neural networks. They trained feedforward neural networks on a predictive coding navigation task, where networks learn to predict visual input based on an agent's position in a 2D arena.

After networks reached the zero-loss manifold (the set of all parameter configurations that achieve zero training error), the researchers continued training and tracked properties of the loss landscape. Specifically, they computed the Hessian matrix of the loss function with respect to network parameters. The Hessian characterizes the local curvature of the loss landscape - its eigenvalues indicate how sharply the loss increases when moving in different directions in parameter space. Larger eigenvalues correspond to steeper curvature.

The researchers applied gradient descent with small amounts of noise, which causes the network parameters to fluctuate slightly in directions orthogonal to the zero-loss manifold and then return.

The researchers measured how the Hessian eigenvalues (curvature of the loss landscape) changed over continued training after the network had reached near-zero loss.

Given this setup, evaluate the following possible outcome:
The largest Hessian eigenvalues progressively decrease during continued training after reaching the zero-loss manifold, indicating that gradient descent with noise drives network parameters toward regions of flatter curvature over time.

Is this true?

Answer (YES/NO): NO